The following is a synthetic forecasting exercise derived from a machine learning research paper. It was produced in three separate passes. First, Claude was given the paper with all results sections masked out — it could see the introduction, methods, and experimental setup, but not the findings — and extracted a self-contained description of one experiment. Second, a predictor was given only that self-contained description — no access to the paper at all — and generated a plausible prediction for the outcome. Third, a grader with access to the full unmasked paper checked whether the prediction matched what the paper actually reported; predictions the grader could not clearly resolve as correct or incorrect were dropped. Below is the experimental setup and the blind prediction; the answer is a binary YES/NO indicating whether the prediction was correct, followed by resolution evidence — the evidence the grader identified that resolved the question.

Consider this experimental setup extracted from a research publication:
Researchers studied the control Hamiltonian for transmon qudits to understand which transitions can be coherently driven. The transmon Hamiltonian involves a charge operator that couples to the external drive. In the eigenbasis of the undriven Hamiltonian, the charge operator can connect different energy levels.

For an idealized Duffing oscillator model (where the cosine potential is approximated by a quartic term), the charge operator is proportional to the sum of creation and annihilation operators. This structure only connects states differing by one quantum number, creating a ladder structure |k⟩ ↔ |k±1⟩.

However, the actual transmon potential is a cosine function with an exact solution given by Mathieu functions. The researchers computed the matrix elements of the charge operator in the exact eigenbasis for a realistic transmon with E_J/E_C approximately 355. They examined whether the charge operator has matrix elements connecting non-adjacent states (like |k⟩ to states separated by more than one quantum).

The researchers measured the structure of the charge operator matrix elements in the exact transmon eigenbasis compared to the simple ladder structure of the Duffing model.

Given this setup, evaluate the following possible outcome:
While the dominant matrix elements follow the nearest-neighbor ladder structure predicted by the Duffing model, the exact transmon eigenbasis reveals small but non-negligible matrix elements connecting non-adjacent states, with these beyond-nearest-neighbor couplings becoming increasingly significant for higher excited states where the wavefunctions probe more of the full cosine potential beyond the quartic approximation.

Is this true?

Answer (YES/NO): NO